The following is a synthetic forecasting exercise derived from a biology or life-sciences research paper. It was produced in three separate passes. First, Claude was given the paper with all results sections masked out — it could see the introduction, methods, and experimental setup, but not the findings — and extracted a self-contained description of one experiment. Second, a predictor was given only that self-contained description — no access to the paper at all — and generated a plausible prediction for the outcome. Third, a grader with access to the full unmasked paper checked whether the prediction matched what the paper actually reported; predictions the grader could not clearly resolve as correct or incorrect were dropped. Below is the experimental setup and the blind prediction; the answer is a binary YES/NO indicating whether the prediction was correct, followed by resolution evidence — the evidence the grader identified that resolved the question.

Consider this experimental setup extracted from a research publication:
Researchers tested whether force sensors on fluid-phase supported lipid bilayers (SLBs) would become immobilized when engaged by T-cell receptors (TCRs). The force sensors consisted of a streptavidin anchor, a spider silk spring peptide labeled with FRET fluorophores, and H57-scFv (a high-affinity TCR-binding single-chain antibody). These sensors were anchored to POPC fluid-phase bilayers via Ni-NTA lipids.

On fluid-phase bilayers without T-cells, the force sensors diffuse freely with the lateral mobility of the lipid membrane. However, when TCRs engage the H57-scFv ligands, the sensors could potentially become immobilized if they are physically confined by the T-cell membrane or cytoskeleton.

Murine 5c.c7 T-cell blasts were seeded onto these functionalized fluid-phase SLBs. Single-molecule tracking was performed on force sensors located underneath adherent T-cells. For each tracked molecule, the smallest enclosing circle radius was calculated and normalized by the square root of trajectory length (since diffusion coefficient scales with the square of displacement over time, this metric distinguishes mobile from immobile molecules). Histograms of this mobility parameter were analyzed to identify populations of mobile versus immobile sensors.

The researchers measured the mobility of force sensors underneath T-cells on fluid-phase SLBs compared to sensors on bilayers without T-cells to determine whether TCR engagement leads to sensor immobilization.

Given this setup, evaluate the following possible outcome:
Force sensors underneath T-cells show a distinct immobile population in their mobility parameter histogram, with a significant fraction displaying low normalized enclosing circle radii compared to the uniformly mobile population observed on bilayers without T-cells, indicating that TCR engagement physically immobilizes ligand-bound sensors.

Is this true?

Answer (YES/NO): YES